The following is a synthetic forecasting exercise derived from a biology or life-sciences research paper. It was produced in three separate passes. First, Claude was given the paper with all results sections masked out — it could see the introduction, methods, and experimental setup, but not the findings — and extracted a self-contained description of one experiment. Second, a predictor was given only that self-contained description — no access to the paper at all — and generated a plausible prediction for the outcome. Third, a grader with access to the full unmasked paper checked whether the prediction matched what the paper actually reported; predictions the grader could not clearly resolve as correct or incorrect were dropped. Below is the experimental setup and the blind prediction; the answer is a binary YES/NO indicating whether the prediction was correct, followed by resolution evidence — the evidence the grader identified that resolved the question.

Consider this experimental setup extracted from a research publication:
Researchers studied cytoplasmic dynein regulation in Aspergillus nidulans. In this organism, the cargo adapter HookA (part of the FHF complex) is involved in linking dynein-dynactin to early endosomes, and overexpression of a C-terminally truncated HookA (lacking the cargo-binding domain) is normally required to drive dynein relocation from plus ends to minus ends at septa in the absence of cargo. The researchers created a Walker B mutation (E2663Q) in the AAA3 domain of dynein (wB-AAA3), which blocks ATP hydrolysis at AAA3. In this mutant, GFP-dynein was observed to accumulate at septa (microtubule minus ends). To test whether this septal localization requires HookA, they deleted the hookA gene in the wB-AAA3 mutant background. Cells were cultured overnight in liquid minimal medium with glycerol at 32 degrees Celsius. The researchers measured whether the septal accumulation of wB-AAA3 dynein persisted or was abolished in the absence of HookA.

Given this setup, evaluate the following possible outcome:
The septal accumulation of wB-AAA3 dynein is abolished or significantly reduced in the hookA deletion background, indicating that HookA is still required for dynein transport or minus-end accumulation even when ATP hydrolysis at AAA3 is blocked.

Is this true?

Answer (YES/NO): NO